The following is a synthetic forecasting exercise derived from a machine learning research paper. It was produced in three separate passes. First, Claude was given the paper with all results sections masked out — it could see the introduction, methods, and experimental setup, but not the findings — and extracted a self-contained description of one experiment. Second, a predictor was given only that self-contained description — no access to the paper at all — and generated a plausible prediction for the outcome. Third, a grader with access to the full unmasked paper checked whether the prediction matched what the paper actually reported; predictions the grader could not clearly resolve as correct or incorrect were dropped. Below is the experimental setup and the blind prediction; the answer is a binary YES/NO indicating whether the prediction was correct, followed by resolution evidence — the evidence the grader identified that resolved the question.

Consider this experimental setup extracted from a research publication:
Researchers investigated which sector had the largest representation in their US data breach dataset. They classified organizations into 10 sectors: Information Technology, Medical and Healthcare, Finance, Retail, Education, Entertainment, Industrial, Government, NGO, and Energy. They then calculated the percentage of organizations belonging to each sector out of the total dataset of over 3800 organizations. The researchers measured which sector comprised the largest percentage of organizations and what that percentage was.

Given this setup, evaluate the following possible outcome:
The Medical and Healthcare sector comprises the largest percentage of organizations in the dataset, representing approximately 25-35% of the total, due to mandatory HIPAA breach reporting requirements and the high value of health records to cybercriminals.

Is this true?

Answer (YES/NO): NO